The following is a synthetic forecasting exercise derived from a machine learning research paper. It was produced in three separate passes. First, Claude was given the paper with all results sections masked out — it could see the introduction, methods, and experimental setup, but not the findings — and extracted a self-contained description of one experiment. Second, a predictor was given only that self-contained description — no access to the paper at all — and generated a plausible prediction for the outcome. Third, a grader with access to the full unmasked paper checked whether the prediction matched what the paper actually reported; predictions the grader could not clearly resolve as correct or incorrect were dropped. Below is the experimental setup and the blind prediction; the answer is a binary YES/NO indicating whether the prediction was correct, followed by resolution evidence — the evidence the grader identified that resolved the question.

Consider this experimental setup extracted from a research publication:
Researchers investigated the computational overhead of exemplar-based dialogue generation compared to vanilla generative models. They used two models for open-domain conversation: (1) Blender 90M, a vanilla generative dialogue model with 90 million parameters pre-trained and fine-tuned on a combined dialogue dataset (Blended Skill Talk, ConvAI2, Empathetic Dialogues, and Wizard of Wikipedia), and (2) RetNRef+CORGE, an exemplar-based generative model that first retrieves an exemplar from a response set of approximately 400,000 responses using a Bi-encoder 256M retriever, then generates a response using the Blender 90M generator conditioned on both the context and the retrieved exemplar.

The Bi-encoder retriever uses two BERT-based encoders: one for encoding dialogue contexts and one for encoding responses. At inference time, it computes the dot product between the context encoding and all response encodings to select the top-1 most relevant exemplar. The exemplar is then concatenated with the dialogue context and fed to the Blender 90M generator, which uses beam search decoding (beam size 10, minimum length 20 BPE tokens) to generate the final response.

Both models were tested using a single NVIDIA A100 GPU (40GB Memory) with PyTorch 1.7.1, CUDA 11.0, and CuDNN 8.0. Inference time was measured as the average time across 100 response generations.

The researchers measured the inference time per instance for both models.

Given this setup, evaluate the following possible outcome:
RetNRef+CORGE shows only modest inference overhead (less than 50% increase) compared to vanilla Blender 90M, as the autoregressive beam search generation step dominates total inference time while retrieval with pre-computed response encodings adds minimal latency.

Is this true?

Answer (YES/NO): YES